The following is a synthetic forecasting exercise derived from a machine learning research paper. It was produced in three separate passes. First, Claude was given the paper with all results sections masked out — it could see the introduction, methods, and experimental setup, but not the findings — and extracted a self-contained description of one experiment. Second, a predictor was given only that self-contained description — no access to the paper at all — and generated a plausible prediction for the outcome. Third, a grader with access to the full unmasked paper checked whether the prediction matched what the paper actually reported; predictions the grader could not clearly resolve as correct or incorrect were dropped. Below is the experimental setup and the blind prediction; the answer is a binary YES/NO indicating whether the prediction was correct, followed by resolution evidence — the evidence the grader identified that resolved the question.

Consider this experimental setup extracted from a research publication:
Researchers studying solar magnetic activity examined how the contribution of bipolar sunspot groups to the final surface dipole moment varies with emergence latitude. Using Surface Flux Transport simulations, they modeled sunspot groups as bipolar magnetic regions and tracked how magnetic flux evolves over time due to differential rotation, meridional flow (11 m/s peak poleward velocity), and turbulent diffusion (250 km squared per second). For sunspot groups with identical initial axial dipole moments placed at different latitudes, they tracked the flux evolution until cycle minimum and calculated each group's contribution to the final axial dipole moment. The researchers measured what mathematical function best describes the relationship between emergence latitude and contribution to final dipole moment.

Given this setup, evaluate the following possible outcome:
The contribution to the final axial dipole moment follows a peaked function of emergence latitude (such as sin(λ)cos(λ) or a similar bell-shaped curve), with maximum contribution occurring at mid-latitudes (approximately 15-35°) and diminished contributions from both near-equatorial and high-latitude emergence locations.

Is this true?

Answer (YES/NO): NO